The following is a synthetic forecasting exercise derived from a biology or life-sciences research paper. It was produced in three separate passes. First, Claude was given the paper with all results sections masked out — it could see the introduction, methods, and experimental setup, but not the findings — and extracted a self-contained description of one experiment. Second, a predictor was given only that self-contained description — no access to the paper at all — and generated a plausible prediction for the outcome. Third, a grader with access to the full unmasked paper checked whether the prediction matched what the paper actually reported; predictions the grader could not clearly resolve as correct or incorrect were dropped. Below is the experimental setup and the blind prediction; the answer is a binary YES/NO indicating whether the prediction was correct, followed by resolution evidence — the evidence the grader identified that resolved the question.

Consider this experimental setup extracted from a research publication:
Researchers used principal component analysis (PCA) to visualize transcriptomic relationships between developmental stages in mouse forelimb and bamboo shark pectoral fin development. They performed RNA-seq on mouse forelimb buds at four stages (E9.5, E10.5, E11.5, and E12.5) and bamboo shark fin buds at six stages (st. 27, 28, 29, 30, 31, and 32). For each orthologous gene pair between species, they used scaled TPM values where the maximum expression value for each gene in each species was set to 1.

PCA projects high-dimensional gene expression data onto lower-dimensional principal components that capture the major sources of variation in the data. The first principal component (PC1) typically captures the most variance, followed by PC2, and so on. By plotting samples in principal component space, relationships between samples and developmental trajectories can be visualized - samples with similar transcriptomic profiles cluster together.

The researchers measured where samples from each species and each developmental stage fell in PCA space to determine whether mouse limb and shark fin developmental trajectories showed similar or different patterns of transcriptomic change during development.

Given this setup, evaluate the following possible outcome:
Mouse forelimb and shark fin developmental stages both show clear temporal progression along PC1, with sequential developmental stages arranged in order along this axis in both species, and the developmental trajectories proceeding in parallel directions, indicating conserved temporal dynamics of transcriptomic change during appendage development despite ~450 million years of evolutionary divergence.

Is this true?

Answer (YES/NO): NO